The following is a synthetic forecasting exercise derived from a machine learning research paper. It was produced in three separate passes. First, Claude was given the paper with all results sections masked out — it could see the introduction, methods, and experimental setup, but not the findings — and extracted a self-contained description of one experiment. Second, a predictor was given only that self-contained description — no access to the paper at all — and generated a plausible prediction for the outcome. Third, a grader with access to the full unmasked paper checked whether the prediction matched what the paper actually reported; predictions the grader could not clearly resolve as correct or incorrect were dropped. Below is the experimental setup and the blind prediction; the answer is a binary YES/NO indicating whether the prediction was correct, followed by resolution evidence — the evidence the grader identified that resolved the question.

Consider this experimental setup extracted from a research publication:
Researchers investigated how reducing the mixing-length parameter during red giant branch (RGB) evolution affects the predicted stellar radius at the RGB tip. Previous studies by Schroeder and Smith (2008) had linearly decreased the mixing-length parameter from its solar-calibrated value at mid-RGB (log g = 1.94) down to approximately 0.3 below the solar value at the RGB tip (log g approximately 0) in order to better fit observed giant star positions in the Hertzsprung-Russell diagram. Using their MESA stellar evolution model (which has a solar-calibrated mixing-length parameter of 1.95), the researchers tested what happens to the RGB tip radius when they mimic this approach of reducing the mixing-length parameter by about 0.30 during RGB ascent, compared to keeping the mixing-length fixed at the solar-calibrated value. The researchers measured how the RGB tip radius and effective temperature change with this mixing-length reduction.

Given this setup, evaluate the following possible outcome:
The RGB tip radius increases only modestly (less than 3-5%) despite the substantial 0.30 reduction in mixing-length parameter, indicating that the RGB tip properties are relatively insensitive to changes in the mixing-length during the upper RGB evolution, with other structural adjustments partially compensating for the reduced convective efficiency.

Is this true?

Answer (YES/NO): NO